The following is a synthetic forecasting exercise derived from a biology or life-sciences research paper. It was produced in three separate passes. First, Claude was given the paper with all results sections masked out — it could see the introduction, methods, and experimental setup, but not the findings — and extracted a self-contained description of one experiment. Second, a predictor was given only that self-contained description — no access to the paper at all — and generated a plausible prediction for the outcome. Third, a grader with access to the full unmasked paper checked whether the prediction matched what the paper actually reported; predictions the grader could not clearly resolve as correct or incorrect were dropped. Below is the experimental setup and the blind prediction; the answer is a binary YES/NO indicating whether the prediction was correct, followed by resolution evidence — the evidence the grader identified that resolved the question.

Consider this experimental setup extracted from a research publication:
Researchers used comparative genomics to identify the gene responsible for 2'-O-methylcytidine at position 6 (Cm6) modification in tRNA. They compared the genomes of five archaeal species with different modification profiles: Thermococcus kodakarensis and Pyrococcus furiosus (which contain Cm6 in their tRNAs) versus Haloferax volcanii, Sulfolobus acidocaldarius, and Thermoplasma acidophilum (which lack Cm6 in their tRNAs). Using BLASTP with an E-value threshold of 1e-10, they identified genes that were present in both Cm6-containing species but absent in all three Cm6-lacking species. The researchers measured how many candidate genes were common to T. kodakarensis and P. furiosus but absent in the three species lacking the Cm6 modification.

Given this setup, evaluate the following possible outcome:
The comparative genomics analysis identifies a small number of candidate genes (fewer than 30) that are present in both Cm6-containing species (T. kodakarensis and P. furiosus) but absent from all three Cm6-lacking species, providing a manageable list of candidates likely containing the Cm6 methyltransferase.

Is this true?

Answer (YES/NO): NO